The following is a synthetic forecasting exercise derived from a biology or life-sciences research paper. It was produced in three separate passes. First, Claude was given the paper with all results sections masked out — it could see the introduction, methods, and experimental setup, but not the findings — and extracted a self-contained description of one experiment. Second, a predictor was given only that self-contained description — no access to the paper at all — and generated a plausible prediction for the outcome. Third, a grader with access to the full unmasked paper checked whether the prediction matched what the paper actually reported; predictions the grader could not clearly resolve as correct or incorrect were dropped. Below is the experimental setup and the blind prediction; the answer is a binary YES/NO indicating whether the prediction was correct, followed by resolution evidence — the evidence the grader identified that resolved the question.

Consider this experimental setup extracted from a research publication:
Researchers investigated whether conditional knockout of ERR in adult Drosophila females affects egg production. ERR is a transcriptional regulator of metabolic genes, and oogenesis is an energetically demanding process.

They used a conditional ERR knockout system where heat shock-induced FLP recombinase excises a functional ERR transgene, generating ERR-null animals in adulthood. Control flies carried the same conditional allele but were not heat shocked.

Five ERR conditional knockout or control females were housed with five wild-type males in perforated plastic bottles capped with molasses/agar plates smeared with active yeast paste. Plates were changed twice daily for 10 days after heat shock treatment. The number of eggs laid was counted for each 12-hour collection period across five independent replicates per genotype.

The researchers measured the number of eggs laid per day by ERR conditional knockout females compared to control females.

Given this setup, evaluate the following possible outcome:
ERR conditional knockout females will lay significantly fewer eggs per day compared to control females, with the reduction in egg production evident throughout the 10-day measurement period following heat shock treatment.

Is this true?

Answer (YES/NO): NO